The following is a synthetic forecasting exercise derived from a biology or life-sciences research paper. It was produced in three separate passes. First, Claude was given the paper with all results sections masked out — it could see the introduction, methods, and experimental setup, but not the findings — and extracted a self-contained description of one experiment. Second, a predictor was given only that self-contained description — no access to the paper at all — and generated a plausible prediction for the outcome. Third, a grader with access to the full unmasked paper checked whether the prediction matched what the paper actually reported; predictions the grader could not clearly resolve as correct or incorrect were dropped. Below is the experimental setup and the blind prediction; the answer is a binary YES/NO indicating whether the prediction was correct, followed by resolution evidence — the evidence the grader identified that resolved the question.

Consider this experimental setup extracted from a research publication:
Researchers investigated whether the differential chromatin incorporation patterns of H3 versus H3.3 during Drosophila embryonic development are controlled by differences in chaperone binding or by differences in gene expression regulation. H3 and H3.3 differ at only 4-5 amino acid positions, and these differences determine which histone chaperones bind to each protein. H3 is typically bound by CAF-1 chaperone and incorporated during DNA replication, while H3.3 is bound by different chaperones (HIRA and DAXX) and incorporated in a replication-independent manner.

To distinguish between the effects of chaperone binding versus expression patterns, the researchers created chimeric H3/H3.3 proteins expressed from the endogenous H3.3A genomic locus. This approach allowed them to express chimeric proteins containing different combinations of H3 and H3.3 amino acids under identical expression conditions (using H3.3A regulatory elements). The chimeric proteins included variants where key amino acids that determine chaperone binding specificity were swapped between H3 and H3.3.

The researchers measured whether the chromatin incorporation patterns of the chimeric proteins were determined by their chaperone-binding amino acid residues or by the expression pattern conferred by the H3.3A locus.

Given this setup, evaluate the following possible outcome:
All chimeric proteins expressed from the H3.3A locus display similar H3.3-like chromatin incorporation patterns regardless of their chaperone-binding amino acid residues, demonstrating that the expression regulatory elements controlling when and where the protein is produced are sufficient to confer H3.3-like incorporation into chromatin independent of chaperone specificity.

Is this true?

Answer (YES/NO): NO